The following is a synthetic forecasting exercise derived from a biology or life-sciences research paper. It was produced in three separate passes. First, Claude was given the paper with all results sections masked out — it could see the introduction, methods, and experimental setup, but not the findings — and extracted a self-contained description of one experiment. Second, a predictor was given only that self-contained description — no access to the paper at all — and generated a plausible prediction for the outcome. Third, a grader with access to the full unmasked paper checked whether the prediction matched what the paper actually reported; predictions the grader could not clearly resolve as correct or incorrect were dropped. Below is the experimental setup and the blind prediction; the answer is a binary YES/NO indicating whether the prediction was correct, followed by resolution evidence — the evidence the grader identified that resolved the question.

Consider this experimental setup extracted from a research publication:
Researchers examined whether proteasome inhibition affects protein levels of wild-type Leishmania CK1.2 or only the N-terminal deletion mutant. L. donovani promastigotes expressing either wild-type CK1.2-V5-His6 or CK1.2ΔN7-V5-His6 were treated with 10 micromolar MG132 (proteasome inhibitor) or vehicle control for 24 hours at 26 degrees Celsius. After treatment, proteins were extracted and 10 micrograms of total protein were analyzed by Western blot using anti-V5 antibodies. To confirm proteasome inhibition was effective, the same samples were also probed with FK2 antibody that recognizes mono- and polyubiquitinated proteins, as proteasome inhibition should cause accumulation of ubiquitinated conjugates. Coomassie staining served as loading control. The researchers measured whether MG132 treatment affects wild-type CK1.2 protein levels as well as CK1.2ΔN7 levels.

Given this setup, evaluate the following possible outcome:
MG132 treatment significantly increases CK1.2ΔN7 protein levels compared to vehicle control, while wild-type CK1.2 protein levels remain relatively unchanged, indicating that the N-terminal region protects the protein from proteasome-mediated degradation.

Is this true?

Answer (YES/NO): NO